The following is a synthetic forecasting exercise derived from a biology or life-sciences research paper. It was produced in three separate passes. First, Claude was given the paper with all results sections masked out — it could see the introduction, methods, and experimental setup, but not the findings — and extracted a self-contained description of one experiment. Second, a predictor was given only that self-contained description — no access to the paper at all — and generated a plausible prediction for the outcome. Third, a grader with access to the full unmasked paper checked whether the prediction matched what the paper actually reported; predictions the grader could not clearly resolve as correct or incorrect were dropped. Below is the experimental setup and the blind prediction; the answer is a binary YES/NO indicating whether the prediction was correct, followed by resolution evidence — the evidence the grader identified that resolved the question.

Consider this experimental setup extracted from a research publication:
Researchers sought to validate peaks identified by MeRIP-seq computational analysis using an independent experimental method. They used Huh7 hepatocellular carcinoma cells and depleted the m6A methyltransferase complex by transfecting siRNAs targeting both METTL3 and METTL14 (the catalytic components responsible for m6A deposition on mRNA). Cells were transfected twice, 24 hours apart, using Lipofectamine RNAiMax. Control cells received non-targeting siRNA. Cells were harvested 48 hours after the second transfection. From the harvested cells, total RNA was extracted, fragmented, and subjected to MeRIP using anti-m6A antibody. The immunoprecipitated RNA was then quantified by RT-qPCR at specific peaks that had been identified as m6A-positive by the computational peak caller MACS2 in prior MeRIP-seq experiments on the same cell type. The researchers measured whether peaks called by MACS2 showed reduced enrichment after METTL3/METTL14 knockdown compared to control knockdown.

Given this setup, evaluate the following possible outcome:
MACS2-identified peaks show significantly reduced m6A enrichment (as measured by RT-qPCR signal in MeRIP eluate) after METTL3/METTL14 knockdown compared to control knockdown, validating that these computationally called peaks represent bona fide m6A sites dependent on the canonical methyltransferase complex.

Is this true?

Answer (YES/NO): YES